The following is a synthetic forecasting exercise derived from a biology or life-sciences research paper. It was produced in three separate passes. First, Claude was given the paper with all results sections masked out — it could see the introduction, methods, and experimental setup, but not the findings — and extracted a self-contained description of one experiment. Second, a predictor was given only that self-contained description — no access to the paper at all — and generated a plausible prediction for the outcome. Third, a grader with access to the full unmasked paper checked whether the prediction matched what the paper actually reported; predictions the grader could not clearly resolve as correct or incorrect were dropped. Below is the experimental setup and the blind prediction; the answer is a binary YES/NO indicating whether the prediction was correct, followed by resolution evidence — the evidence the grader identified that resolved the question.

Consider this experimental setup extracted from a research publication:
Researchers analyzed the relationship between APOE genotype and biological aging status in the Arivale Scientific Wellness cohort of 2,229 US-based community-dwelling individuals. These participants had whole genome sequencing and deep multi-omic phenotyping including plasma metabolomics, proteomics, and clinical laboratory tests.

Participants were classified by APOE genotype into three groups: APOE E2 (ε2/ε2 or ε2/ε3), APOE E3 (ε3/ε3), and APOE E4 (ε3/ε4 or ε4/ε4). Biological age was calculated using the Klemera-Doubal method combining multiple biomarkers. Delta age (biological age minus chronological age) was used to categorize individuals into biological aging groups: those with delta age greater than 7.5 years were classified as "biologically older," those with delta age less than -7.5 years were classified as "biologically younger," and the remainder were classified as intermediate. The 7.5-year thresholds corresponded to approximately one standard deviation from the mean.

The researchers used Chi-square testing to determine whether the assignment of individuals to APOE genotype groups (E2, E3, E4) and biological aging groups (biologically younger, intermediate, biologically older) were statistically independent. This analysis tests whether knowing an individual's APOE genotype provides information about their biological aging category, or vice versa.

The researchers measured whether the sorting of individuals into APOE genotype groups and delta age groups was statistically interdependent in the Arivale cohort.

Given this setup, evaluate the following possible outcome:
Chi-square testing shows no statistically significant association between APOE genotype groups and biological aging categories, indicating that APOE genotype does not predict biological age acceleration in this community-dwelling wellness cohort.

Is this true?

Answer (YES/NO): YES